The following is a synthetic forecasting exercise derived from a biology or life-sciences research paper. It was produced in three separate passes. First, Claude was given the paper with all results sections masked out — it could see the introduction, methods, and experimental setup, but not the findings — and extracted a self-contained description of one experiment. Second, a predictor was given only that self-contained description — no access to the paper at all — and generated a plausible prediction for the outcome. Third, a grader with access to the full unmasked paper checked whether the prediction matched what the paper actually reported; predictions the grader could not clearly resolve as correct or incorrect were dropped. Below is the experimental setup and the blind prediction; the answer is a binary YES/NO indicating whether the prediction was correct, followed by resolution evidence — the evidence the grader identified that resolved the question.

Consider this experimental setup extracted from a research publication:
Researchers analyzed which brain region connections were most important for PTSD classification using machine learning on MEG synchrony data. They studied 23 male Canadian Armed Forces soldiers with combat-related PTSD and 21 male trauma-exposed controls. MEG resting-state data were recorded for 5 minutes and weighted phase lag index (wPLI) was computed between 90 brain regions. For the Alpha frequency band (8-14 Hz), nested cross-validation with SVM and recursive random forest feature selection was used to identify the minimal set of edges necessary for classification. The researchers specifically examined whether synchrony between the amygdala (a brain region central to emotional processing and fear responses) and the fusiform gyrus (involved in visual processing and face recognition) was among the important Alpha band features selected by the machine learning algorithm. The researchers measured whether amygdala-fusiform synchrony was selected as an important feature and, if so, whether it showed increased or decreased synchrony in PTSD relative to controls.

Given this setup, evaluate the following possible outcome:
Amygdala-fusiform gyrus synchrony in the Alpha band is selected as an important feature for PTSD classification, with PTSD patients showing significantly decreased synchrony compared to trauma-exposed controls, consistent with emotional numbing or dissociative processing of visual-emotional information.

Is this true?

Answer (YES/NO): YES